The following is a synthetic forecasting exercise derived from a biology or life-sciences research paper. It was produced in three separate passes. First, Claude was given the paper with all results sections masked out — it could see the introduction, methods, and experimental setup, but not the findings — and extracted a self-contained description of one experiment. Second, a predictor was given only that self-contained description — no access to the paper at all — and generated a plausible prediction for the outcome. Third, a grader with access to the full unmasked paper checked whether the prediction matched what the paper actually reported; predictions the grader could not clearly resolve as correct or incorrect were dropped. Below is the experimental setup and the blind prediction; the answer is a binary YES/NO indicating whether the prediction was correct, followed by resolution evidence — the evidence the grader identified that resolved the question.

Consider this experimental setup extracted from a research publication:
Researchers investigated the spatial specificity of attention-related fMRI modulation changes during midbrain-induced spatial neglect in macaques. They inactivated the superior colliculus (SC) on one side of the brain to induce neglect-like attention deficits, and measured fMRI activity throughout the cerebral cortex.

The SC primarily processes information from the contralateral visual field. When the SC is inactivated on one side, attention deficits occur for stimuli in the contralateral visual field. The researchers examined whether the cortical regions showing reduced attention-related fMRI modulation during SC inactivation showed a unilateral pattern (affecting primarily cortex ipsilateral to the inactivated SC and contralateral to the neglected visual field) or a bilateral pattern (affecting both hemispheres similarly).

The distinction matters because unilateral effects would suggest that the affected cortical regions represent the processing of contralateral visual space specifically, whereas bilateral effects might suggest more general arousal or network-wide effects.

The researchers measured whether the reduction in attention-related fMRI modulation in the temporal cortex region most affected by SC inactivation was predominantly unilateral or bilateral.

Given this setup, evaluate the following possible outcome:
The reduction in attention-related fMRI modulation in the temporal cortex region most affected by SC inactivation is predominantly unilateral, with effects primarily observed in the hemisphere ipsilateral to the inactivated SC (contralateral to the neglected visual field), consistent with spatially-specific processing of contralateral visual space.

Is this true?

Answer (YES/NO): YES